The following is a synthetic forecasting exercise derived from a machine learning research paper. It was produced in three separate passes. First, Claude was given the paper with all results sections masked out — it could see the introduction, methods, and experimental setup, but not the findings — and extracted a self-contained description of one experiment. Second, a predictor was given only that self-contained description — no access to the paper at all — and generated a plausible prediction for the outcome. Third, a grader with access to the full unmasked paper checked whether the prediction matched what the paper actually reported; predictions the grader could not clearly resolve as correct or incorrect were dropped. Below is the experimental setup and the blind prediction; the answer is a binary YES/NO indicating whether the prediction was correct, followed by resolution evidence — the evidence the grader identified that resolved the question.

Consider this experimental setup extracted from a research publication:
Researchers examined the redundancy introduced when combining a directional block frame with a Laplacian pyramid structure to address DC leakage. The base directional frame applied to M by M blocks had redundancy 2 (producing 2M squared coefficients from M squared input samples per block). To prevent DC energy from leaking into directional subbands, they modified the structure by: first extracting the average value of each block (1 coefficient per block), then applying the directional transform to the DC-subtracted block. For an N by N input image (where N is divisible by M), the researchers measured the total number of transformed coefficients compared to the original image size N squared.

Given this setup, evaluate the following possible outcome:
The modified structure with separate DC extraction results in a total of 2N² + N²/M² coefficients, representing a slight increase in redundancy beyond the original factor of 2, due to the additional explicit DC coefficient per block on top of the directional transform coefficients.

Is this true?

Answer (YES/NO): YES